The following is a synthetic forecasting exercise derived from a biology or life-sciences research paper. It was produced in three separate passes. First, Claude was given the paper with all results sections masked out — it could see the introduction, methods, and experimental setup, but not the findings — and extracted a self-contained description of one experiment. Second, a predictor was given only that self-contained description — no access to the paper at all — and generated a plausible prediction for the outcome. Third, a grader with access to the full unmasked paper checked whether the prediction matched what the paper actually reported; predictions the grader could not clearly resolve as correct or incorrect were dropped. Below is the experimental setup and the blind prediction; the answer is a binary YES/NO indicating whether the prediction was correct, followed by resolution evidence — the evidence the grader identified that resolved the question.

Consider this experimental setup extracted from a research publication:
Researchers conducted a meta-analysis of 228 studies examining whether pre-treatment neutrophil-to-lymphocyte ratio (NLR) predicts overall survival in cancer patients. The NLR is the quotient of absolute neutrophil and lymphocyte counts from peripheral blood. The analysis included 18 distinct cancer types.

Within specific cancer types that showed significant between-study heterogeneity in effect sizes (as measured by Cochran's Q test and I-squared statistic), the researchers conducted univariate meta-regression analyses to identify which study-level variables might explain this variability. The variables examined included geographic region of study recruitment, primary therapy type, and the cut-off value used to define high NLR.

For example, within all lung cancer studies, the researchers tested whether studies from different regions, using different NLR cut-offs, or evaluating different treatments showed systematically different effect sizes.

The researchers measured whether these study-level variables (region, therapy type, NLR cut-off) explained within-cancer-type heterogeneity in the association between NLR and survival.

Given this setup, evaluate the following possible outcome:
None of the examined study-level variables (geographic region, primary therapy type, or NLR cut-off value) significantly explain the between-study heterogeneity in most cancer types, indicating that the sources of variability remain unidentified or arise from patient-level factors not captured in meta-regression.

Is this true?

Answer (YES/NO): YES